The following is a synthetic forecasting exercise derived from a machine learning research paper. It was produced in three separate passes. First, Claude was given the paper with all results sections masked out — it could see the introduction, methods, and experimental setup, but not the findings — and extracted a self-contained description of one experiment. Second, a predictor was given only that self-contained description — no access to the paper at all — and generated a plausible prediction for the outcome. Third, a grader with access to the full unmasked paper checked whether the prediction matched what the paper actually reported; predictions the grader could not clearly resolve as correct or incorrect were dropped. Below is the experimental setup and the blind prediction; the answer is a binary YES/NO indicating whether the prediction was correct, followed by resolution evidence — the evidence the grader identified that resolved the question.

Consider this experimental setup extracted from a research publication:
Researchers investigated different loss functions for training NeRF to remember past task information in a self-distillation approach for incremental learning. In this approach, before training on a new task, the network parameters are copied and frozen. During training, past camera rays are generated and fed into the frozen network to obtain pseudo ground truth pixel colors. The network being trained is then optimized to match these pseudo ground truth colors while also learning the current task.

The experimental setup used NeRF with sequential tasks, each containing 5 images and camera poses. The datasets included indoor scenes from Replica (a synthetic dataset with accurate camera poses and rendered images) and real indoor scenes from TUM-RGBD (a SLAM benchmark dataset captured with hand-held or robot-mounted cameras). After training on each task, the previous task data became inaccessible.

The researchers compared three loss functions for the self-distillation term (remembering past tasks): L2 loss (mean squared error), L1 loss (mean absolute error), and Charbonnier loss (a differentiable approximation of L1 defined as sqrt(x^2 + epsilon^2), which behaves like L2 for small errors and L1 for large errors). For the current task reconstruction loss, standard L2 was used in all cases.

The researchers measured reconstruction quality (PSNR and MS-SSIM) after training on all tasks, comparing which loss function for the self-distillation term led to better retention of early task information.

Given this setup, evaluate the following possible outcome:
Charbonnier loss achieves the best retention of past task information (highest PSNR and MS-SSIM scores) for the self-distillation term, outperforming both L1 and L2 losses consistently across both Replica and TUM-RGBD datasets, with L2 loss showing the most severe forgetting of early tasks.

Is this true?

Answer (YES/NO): NO